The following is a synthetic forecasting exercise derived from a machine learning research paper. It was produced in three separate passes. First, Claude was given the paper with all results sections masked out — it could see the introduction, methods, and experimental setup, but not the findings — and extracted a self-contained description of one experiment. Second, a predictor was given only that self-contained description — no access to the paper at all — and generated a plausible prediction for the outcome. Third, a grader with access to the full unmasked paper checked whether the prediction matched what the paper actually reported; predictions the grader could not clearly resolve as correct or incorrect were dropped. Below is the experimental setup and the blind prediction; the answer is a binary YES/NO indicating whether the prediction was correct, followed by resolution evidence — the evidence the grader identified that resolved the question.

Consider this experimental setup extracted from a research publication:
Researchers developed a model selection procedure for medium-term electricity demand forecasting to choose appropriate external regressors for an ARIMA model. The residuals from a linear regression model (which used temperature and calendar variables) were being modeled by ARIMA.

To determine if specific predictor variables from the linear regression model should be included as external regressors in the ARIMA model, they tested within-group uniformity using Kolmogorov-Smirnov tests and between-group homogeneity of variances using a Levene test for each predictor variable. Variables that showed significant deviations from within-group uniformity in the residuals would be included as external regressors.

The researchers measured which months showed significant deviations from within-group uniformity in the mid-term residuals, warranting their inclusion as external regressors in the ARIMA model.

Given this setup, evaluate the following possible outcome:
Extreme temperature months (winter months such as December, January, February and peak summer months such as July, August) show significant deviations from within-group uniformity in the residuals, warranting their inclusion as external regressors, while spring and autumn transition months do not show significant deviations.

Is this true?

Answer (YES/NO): NO